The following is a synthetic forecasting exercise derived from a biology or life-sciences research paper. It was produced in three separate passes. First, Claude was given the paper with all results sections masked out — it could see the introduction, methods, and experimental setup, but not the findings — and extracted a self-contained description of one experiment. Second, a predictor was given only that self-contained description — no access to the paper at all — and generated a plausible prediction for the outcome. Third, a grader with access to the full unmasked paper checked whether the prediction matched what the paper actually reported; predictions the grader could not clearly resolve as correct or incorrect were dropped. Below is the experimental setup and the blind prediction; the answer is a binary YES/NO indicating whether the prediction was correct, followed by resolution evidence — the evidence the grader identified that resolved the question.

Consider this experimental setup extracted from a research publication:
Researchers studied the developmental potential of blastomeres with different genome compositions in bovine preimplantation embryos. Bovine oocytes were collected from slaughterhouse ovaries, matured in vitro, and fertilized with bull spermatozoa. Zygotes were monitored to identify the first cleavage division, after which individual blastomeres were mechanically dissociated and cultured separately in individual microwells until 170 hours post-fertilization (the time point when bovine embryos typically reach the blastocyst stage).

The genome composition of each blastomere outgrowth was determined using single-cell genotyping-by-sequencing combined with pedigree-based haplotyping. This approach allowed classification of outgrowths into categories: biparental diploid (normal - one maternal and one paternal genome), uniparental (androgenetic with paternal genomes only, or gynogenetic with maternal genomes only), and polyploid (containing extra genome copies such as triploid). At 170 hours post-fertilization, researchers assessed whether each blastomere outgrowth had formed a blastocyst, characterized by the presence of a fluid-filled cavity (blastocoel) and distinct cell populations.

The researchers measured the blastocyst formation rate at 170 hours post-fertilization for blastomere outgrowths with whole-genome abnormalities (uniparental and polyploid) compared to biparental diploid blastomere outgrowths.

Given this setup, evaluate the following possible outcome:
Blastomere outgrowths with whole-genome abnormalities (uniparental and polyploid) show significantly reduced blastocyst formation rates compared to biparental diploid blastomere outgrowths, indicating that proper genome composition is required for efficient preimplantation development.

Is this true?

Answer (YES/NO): YES